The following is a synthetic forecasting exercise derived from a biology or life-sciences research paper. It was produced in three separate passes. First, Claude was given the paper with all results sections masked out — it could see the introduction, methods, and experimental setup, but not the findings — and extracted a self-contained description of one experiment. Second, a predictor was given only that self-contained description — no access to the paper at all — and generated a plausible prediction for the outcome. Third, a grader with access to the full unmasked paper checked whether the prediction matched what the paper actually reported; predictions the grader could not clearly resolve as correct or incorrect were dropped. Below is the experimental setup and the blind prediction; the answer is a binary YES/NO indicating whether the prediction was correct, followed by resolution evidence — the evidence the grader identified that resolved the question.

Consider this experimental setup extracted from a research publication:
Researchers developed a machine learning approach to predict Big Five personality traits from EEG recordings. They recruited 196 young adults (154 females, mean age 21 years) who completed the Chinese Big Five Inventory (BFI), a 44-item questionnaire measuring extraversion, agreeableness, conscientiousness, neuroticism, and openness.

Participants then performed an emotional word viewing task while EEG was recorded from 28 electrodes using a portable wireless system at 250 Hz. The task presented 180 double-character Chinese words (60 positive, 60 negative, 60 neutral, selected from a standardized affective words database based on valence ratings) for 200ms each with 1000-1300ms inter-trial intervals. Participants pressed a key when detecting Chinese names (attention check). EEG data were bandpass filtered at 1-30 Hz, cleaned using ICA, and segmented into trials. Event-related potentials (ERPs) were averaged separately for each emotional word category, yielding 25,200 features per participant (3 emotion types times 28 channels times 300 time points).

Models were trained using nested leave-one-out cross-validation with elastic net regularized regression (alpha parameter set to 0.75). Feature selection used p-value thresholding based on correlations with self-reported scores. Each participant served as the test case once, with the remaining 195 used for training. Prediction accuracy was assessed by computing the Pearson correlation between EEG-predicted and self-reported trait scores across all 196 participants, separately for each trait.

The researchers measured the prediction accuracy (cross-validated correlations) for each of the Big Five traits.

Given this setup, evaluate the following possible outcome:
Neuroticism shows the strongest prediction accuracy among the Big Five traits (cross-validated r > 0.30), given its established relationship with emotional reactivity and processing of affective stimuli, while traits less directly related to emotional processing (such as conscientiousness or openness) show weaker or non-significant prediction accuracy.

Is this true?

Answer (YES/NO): NO